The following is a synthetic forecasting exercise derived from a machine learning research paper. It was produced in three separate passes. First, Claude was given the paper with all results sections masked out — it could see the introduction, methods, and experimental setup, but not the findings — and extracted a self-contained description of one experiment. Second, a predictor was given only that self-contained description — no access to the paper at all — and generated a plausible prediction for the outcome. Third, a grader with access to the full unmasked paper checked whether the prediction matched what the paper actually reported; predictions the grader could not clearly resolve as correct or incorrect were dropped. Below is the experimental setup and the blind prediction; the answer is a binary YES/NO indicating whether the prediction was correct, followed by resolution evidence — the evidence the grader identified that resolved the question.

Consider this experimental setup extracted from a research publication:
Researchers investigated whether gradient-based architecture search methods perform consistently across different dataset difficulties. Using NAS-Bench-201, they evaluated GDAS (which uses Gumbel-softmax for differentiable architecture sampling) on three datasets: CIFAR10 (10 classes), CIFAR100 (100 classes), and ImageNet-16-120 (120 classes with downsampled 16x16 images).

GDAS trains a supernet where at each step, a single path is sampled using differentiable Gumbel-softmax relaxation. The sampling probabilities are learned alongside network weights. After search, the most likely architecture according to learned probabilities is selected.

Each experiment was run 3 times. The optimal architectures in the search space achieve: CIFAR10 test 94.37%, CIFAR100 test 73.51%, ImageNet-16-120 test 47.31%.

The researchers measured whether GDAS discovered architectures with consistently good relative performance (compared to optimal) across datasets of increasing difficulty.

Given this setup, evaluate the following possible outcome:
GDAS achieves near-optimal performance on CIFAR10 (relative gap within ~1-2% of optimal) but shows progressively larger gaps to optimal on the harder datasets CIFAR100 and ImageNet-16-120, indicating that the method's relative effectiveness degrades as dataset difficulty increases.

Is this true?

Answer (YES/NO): YES